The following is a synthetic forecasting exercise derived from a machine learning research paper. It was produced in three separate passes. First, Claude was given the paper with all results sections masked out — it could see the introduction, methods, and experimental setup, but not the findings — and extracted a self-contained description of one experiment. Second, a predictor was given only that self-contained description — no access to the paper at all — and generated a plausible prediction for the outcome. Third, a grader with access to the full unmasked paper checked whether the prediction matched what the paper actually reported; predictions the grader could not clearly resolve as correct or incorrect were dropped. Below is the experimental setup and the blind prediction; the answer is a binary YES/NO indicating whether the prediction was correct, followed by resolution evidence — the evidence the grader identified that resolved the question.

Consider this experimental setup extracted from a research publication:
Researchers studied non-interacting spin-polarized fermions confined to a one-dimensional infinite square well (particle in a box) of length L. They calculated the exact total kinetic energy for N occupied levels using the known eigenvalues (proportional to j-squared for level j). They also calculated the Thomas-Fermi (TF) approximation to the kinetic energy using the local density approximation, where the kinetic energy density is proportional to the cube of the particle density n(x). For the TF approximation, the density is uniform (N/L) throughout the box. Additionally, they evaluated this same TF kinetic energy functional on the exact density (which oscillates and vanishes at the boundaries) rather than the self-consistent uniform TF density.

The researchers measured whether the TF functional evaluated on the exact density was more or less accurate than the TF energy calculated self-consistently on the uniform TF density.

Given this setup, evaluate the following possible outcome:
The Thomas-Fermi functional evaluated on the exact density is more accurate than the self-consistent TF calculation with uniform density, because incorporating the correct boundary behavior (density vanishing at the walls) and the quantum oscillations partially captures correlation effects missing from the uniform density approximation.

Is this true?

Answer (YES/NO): NO